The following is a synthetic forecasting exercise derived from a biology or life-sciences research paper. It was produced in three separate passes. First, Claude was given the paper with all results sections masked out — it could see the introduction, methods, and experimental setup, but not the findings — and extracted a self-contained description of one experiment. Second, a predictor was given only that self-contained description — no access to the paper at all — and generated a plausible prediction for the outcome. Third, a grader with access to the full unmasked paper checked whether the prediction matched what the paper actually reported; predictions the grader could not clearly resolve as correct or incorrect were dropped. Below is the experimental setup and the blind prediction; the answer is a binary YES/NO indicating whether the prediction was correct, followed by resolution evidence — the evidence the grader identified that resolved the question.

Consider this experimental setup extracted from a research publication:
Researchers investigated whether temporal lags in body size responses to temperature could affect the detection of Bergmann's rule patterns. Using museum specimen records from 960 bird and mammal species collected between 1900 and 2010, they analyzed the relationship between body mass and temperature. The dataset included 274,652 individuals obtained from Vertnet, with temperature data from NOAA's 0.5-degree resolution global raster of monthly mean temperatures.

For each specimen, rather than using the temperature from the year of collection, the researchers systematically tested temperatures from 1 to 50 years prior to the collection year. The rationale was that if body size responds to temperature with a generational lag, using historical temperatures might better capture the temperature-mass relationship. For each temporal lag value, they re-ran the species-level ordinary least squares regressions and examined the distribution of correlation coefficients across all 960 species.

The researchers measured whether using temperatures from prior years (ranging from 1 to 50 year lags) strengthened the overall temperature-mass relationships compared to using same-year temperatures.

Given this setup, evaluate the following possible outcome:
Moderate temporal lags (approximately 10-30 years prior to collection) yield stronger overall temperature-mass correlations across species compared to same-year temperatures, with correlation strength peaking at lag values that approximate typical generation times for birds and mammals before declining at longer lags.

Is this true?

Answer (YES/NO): NO